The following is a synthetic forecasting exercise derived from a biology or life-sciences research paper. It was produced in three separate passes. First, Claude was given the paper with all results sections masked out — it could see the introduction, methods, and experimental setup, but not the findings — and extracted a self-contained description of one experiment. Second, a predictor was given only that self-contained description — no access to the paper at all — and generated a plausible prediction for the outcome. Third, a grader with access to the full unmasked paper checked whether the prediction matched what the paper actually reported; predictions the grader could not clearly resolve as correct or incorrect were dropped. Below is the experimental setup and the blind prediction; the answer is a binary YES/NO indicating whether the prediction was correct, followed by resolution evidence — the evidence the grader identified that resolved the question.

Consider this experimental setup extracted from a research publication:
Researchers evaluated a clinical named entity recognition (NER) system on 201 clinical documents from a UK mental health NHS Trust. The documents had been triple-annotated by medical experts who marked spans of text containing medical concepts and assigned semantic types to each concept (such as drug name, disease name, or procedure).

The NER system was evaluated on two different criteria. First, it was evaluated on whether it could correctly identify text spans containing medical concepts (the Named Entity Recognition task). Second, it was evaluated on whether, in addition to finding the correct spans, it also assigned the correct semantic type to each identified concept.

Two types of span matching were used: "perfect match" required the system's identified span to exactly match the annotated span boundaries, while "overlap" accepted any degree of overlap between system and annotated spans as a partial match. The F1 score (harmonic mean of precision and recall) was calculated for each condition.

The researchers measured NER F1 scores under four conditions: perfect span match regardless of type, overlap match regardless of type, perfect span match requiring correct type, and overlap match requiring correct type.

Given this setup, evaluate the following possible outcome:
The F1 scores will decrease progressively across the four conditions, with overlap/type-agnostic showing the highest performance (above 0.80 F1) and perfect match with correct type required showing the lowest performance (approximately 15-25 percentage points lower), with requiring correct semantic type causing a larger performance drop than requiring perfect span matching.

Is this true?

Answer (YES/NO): NO